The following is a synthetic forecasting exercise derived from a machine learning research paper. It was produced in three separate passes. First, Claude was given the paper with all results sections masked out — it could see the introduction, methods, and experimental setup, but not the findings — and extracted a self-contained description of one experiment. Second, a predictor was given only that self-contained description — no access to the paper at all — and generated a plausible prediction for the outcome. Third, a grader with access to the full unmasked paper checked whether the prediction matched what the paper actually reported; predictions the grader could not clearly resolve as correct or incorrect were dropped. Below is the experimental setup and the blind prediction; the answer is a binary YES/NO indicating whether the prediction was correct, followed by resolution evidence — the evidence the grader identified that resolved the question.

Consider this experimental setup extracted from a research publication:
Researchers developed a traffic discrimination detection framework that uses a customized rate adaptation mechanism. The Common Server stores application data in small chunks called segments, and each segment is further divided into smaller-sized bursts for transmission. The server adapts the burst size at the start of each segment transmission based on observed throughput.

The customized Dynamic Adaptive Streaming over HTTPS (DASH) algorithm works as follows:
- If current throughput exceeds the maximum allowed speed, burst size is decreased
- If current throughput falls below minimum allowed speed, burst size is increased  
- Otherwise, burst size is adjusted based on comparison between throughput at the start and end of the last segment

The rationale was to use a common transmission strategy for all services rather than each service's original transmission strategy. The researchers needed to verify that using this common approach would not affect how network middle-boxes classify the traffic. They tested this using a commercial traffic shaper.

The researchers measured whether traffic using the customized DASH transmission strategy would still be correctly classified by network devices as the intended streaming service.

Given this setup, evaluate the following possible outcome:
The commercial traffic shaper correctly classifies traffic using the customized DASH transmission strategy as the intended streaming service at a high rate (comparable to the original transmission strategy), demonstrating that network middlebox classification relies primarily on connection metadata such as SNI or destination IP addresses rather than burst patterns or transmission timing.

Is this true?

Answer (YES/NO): YES